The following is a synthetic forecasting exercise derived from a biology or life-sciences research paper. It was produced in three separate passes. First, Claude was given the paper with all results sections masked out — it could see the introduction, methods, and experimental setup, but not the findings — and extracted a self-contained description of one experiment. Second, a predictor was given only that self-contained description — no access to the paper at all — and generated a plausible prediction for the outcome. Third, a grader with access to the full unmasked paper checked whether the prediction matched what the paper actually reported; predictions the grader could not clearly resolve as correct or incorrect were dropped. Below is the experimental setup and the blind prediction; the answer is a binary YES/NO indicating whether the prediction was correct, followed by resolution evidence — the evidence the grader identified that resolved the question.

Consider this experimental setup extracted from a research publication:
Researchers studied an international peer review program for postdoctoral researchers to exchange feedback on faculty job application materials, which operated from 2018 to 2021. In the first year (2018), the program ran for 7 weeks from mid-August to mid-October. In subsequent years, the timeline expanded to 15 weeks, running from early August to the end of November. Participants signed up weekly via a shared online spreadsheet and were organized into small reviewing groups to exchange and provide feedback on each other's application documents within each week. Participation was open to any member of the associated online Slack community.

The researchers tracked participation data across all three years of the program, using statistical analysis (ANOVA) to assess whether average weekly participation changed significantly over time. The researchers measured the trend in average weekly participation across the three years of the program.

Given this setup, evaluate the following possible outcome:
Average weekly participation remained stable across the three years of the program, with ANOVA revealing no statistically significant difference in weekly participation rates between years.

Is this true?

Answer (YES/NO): NO